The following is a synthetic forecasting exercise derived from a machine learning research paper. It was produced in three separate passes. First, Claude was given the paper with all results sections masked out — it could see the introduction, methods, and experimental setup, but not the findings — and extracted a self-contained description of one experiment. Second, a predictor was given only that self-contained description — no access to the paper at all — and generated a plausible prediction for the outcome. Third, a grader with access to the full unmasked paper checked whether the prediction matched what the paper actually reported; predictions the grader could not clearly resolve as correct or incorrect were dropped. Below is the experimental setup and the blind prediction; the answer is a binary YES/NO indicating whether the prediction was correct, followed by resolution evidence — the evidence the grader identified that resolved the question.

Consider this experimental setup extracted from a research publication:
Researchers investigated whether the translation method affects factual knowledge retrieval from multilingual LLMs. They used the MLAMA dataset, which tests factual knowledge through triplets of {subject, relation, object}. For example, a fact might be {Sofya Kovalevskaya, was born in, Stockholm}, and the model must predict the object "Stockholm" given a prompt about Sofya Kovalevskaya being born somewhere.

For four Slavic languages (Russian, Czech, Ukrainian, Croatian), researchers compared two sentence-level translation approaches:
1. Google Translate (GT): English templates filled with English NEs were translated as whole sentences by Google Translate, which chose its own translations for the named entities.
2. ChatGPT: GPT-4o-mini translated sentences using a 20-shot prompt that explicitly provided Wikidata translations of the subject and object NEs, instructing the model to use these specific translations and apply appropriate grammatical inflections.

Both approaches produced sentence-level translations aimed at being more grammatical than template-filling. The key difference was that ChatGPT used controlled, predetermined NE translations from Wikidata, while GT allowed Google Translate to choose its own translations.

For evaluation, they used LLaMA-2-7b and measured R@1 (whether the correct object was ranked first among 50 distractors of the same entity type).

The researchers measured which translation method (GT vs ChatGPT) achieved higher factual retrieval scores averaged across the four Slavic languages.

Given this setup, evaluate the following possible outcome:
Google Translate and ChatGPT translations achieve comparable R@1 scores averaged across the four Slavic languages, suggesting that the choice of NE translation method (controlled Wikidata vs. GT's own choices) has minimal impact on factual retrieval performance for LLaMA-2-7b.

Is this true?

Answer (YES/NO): NO